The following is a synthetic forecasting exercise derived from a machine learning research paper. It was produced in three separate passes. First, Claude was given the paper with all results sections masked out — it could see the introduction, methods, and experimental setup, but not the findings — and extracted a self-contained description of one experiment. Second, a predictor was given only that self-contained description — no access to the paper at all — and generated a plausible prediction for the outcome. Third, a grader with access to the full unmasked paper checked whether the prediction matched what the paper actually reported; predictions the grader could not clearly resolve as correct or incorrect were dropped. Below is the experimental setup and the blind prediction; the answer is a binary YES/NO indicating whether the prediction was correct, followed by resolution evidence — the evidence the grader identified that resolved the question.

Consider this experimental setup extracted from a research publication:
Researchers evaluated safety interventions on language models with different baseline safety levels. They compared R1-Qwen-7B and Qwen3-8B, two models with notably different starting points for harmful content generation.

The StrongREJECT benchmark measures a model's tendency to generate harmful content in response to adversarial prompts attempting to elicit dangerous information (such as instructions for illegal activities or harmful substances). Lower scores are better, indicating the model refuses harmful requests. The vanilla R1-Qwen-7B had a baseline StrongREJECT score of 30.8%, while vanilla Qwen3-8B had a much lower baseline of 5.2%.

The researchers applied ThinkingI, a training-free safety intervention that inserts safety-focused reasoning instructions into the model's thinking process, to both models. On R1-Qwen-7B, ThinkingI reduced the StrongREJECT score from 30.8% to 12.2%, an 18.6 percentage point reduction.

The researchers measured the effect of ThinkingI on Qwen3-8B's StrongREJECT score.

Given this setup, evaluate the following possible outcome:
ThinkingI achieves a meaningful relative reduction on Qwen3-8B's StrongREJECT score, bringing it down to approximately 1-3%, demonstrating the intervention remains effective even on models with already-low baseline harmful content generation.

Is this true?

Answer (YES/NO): YES